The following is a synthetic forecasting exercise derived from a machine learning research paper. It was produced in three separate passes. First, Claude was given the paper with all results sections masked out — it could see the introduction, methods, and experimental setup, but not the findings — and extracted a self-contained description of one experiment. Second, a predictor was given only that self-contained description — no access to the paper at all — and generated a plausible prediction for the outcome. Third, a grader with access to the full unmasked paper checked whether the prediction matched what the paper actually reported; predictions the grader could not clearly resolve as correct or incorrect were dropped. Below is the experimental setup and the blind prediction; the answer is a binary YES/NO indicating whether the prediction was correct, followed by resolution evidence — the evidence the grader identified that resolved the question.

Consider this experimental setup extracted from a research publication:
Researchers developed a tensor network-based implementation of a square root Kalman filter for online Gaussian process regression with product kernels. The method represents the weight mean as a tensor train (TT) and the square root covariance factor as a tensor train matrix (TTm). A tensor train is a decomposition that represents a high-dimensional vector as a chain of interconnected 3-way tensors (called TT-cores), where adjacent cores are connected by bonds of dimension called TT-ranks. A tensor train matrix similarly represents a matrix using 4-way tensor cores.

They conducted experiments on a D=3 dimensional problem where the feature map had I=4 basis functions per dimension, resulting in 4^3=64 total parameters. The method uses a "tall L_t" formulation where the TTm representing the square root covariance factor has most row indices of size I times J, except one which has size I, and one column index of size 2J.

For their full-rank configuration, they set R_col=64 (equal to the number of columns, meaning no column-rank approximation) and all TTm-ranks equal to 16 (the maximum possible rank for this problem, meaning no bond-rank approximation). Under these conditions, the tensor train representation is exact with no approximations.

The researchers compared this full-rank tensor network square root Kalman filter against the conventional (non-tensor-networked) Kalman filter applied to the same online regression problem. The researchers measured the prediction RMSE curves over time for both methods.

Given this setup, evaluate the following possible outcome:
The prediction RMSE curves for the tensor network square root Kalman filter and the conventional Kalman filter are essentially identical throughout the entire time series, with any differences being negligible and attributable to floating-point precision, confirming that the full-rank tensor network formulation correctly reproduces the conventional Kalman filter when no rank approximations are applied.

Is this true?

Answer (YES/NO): YES